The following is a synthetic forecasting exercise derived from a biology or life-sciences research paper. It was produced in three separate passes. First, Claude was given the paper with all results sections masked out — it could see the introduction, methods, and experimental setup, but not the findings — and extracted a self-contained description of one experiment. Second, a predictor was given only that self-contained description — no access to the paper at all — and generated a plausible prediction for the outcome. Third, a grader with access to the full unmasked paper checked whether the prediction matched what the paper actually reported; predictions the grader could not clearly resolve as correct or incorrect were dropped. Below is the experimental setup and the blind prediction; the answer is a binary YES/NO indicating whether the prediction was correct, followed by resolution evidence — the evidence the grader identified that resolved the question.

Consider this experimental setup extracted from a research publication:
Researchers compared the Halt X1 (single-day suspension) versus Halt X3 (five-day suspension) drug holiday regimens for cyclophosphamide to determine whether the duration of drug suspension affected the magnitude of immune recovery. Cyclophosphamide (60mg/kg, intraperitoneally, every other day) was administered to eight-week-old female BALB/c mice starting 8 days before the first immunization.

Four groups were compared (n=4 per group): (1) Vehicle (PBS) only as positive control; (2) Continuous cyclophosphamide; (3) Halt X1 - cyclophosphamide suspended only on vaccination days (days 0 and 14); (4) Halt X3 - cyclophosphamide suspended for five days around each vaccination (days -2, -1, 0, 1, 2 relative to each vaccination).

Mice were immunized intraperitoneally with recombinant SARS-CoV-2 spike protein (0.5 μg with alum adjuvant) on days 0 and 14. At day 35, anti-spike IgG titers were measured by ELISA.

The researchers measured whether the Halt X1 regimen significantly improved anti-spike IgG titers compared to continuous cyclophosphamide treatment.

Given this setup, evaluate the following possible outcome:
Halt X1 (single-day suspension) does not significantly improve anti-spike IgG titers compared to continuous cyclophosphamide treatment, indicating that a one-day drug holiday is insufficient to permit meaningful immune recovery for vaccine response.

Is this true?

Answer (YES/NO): YES